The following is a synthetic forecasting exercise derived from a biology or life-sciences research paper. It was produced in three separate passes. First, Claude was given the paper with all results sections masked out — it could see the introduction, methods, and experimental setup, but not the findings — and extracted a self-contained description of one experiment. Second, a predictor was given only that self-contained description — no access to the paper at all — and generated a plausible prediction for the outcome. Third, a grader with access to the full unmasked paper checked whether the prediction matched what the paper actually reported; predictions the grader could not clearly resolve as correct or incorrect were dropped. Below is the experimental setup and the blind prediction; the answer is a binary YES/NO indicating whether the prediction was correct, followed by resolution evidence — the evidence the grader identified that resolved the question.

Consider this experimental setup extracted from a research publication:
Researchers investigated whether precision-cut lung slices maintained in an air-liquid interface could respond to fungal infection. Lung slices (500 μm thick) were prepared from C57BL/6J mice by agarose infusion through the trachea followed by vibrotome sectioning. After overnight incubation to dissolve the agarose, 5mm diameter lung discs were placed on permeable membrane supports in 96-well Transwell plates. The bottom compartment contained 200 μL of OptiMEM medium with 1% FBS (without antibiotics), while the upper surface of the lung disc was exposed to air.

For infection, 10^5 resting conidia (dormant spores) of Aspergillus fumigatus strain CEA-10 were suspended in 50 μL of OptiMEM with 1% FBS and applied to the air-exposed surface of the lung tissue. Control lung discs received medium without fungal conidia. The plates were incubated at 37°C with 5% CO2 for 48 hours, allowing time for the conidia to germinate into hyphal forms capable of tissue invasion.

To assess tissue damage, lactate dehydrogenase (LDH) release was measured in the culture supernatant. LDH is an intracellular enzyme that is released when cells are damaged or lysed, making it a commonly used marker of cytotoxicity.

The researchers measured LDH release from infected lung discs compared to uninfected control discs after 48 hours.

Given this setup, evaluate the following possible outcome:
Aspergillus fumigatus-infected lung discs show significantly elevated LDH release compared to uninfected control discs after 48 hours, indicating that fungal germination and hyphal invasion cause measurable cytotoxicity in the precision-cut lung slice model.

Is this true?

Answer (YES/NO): YES